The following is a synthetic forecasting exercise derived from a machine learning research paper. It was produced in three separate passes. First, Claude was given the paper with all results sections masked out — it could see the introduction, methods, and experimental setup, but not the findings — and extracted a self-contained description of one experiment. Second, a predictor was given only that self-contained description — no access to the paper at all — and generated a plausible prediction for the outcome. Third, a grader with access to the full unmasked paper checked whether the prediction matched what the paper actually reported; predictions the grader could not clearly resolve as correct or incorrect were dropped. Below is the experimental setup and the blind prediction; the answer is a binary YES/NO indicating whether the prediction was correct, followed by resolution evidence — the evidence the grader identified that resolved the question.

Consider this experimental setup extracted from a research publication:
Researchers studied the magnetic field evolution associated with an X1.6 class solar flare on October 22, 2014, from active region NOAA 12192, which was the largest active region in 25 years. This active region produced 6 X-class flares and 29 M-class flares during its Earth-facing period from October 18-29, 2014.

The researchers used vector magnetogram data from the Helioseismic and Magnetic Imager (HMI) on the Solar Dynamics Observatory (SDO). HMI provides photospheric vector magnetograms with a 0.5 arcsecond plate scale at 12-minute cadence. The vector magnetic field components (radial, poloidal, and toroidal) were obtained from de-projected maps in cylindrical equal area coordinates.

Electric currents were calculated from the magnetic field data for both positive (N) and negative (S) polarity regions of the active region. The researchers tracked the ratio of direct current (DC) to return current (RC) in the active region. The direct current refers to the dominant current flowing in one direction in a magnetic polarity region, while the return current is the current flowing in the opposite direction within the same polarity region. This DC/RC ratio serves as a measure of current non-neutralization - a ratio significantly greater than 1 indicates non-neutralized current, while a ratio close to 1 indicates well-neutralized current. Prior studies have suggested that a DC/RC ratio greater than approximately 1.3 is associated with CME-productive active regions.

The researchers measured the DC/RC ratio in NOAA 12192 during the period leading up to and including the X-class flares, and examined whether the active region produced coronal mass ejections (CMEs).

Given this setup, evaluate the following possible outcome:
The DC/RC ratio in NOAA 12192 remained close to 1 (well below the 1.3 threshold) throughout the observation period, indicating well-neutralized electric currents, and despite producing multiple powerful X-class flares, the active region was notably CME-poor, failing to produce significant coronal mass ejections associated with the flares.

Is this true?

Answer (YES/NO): YES